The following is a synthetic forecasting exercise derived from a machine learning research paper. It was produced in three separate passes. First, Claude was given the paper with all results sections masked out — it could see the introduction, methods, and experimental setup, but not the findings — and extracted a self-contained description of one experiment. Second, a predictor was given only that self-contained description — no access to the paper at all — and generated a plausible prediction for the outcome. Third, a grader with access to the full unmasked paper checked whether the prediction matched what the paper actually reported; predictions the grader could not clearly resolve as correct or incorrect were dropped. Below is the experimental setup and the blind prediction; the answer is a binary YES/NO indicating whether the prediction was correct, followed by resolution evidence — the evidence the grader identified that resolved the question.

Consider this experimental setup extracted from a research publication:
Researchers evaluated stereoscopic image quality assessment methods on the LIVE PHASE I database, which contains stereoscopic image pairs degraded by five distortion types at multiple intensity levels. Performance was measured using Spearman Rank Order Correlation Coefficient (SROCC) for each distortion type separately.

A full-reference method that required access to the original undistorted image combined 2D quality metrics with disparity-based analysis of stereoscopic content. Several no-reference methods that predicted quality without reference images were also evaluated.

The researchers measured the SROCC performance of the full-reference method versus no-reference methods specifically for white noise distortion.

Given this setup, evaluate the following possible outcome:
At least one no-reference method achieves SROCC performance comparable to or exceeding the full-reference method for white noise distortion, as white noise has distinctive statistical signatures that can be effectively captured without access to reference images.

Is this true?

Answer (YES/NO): YES